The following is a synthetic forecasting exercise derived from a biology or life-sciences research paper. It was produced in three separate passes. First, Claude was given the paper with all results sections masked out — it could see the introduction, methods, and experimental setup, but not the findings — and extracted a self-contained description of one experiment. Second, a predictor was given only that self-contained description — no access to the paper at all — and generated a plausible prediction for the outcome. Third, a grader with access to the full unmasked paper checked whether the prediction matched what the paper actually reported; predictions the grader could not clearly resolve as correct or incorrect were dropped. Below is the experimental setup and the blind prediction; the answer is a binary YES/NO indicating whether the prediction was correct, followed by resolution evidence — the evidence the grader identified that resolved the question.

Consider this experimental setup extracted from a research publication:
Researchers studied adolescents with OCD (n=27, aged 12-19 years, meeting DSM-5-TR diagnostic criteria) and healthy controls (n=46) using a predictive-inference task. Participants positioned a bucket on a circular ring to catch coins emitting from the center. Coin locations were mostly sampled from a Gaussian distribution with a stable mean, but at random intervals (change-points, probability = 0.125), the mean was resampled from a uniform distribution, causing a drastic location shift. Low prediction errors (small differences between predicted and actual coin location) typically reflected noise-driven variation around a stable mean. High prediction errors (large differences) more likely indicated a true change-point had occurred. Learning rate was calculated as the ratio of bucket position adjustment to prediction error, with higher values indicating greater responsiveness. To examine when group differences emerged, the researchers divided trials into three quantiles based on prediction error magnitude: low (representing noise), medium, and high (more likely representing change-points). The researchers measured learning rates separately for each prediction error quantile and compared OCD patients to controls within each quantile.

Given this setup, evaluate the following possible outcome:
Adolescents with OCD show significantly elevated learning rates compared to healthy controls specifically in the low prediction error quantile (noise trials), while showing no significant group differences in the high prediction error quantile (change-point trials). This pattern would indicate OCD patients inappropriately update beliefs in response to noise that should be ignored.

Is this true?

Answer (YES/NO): YES